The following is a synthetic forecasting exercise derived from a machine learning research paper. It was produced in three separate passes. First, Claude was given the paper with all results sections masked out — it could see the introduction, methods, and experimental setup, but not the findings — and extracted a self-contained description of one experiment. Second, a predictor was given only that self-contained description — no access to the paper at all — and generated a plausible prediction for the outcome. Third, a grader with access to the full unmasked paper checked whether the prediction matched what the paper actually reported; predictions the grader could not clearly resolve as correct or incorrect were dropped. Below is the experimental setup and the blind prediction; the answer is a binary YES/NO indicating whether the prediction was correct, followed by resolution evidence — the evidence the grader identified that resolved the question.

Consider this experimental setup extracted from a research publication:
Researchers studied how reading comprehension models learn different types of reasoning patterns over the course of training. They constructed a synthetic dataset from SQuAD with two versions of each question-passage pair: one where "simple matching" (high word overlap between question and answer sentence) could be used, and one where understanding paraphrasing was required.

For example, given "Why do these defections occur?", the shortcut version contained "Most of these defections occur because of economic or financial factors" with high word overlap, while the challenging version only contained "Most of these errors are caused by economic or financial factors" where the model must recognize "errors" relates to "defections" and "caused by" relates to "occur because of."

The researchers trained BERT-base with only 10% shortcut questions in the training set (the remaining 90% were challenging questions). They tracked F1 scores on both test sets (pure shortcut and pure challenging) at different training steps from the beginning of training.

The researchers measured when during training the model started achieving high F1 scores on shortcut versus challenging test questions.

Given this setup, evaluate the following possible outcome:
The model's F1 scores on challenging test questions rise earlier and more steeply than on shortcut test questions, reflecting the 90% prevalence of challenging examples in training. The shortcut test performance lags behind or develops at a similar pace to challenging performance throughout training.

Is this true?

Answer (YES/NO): NO